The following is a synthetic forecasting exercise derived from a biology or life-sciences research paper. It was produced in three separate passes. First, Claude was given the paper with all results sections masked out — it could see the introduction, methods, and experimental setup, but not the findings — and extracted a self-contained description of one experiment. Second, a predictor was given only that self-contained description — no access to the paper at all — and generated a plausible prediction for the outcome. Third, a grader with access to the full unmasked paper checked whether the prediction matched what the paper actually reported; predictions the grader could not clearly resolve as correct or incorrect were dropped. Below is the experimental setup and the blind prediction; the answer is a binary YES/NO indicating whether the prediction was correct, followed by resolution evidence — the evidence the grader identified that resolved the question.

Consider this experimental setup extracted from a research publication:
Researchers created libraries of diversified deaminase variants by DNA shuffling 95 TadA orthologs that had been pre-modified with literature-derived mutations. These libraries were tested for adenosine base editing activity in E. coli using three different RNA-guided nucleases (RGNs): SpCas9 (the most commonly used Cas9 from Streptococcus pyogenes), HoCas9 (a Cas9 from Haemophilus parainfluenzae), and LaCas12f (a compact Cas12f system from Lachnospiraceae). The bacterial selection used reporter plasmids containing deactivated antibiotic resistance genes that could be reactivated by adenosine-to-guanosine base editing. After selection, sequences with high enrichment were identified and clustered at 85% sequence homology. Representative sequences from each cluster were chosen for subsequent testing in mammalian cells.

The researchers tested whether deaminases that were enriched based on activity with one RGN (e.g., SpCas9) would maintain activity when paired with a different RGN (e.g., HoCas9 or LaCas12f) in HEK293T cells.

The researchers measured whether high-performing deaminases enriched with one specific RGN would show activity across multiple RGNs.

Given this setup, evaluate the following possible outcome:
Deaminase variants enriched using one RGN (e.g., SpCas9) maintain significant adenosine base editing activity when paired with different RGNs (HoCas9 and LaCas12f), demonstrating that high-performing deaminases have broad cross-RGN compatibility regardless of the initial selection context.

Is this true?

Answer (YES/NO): NO